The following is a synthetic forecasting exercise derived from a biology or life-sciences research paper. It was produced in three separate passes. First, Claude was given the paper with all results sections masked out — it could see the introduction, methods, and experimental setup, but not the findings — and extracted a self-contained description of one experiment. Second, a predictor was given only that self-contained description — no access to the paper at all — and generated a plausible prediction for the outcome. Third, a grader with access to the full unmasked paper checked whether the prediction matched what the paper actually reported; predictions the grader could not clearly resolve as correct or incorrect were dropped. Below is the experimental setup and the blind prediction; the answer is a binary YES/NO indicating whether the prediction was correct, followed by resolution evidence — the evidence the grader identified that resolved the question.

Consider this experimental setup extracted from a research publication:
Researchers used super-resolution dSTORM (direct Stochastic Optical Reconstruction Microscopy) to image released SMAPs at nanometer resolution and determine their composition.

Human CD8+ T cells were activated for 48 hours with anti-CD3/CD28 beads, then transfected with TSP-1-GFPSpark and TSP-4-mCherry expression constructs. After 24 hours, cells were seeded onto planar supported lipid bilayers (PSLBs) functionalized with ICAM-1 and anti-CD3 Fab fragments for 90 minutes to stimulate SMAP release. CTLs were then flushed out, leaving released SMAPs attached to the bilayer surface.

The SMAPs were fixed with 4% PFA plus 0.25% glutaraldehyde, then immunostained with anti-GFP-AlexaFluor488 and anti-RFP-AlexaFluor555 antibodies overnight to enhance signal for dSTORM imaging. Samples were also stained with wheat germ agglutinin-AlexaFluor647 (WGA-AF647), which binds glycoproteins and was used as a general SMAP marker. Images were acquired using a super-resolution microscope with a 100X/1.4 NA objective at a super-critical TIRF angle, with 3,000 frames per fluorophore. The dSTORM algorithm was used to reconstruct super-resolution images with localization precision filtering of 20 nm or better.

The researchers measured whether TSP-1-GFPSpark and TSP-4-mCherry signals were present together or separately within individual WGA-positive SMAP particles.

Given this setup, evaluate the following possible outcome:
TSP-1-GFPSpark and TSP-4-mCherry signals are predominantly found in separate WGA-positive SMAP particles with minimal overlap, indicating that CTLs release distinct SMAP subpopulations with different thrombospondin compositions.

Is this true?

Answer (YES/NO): NO